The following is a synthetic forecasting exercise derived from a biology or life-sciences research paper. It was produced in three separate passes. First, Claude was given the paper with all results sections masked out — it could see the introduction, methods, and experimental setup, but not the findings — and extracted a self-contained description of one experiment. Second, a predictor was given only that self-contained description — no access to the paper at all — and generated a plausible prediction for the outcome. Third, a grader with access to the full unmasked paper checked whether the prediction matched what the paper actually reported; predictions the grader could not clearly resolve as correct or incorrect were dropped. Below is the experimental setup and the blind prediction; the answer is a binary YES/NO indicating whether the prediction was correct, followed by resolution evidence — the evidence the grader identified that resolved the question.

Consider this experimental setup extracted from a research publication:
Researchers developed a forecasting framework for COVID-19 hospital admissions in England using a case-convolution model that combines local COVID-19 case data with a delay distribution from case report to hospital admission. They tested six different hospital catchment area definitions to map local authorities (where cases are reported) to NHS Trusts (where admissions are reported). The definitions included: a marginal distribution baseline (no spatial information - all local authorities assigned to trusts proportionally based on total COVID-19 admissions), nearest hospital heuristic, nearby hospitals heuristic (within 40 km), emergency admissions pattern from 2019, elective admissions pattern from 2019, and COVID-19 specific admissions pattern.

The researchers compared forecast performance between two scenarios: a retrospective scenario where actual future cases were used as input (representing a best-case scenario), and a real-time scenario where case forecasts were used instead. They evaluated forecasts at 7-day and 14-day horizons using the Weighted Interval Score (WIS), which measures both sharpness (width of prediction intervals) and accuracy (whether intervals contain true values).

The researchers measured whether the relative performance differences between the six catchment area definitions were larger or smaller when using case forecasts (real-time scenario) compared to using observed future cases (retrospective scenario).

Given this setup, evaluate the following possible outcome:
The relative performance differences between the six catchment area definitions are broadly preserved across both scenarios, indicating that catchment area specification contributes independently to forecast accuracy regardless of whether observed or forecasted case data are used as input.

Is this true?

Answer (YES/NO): NO